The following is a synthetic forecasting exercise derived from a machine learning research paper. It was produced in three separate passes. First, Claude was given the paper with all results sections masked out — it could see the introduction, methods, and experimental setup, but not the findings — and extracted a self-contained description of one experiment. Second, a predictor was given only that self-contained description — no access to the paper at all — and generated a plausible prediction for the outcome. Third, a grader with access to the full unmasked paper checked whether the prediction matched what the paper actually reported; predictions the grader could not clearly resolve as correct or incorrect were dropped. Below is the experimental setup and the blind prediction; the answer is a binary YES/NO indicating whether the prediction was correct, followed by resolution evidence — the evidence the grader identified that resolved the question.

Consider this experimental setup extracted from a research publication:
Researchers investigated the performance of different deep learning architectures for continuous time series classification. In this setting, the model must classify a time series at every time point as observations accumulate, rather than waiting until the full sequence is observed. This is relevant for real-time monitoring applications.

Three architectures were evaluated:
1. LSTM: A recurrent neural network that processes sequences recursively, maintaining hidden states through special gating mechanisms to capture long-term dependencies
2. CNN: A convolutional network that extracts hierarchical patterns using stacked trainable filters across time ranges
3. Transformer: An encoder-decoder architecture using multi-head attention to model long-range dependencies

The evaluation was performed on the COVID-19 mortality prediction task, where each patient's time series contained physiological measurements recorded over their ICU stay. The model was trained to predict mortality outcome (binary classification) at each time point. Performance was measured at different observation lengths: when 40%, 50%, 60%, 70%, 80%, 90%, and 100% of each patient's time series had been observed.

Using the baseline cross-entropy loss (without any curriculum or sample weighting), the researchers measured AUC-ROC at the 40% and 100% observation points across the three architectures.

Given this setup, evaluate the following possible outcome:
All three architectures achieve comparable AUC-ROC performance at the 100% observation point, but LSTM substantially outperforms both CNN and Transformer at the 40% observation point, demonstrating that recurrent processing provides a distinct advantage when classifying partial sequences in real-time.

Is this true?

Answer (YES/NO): NO